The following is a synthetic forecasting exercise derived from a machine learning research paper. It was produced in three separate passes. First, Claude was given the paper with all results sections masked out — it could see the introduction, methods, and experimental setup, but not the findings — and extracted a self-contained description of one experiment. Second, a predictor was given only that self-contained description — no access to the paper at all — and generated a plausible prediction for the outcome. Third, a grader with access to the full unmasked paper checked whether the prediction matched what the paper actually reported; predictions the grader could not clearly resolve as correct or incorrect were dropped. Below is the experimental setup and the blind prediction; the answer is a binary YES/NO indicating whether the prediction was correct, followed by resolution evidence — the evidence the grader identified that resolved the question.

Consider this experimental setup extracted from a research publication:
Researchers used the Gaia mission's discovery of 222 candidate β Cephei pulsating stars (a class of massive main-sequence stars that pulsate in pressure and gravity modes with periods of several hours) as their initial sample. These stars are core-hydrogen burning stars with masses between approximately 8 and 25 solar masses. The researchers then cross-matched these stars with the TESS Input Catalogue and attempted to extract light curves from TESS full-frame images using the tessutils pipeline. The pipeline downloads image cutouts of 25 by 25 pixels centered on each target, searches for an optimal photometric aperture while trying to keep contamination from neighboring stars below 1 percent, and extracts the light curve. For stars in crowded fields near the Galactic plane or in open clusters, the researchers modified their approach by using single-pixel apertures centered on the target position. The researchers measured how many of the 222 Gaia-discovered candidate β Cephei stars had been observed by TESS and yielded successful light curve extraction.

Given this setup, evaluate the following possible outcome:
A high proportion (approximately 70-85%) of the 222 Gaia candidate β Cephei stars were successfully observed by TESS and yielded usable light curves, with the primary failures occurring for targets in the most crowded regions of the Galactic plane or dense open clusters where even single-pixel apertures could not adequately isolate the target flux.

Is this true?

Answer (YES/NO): NO